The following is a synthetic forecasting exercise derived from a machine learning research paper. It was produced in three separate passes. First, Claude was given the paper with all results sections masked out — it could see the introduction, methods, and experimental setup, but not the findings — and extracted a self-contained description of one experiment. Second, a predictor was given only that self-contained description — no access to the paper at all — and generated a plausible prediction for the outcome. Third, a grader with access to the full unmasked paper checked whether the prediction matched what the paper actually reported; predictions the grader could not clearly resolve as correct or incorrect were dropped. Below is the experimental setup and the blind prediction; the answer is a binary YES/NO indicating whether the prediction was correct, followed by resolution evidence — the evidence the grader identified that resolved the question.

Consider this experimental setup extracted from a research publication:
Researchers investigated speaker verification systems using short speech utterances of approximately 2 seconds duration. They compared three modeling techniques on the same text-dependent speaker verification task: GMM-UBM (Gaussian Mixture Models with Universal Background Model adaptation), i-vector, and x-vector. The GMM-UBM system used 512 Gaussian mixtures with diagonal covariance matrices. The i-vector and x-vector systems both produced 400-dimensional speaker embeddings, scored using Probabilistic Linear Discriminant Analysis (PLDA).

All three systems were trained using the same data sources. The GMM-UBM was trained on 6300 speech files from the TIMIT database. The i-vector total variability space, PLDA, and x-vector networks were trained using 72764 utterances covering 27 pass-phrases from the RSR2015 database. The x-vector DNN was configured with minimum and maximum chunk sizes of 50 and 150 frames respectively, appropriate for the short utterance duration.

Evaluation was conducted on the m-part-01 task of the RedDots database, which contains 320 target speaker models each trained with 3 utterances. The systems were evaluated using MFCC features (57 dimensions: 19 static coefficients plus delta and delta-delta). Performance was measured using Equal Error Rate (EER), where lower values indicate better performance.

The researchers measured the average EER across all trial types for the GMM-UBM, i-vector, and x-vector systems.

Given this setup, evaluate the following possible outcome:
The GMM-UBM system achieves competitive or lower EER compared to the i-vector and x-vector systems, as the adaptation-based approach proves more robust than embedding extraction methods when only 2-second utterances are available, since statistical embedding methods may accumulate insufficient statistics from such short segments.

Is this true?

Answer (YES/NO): YES